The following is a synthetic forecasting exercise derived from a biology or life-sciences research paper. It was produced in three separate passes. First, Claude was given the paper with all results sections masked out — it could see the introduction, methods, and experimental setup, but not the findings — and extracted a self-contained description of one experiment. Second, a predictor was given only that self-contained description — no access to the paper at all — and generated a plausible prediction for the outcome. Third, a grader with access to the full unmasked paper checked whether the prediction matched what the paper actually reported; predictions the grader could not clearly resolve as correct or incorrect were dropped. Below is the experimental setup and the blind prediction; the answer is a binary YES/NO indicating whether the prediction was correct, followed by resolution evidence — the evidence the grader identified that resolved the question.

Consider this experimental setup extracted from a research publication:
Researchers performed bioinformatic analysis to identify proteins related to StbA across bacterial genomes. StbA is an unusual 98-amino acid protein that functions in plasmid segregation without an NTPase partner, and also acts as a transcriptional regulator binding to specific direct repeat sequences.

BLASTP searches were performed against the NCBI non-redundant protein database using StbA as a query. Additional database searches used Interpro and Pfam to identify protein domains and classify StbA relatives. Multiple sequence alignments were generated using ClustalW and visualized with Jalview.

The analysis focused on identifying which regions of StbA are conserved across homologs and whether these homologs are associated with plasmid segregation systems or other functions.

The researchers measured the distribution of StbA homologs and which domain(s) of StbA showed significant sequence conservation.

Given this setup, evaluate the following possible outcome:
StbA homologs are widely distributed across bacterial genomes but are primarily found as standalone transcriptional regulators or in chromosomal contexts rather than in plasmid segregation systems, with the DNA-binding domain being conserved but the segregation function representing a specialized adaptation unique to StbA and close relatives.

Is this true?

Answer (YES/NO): NO